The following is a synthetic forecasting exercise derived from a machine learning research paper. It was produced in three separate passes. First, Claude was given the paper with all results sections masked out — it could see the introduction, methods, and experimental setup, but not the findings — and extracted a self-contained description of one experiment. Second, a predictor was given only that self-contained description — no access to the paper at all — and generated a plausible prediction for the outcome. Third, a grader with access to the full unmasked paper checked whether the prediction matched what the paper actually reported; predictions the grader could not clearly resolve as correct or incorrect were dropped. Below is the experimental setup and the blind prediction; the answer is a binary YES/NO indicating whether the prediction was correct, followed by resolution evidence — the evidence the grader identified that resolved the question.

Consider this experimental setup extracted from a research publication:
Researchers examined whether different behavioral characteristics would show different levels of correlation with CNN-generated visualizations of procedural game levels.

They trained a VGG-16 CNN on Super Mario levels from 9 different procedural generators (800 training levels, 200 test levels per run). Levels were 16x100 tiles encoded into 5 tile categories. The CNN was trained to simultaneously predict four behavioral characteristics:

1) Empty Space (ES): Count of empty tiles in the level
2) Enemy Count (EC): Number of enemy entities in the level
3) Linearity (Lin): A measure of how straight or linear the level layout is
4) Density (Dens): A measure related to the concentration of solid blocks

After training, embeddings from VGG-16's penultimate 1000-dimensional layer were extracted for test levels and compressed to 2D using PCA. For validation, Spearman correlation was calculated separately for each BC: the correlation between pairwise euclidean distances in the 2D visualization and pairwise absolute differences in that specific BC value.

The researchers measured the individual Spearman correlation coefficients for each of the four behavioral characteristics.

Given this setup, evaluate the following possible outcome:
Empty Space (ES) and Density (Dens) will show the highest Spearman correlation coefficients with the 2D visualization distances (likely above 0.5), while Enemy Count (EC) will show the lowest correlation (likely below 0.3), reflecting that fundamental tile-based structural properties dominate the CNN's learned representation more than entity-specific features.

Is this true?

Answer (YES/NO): NO